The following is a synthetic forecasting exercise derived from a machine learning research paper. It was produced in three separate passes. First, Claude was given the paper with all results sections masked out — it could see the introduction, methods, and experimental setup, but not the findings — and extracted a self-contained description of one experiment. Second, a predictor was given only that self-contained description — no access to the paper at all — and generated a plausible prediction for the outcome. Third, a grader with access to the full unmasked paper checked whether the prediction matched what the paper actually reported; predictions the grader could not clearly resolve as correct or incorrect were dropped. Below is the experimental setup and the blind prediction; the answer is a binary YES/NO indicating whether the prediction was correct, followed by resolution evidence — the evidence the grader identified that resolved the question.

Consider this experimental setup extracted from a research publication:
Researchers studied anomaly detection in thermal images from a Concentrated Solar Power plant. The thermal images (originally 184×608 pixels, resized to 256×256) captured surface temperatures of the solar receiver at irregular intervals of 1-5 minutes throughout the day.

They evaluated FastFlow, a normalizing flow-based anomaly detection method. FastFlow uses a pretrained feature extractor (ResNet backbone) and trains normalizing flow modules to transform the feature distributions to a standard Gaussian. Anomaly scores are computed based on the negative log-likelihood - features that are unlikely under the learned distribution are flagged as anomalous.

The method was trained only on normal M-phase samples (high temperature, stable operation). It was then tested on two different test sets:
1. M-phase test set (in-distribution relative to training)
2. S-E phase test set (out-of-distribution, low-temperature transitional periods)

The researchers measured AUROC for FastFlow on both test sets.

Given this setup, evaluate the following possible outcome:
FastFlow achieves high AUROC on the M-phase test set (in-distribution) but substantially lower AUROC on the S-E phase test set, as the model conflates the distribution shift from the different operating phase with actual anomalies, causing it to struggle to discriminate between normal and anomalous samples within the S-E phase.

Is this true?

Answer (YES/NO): YES